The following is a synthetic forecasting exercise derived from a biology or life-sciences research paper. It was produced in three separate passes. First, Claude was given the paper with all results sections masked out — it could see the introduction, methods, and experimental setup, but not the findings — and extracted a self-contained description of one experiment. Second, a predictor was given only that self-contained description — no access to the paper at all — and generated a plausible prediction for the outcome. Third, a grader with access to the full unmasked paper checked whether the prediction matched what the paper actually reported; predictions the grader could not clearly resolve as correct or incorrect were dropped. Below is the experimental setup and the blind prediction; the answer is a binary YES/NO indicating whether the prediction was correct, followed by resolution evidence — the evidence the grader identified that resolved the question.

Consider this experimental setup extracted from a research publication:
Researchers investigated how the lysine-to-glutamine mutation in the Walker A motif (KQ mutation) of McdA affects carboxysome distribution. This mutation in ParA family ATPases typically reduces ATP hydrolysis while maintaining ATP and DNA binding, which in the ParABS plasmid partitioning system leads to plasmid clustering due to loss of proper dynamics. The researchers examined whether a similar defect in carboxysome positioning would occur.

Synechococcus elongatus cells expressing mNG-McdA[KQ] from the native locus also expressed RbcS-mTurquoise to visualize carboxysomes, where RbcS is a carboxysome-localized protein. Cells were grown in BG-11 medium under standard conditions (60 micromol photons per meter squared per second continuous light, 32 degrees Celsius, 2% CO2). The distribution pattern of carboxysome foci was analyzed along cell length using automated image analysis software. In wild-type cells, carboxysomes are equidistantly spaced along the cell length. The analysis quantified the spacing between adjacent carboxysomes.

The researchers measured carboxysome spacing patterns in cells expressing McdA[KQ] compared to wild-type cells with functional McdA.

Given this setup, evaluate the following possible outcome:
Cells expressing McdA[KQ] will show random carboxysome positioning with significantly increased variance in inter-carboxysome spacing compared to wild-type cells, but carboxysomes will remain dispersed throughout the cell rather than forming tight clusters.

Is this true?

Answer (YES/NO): NO